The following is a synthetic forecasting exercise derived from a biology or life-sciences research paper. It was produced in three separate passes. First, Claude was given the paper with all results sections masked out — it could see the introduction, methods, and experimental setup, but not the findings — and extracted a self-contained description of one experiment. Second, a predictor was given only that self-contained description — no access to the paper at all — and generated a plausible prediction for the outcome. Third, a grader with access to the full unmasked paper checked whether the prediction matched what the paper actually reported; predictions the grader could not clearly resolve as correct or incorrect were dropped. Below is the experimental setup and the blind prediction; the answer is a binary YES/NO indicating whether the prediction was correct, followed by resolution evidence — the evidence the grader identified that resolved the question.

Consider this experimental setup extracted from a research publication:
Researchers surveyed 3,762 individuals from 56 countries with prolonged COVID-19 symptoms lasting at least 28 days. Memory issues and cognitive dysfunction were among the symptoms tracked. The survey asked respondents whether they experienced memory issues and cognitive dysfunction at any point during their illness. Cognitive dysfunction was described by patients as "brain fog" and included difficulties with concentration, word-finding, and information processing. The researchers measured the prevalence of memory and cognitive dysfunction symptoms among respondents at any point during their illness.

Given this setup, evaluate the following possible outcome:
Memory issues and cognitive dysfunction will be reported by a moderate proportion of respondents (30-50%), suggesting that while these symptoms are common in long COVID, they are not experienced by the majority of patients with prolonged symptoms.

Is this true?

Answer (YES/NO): NO